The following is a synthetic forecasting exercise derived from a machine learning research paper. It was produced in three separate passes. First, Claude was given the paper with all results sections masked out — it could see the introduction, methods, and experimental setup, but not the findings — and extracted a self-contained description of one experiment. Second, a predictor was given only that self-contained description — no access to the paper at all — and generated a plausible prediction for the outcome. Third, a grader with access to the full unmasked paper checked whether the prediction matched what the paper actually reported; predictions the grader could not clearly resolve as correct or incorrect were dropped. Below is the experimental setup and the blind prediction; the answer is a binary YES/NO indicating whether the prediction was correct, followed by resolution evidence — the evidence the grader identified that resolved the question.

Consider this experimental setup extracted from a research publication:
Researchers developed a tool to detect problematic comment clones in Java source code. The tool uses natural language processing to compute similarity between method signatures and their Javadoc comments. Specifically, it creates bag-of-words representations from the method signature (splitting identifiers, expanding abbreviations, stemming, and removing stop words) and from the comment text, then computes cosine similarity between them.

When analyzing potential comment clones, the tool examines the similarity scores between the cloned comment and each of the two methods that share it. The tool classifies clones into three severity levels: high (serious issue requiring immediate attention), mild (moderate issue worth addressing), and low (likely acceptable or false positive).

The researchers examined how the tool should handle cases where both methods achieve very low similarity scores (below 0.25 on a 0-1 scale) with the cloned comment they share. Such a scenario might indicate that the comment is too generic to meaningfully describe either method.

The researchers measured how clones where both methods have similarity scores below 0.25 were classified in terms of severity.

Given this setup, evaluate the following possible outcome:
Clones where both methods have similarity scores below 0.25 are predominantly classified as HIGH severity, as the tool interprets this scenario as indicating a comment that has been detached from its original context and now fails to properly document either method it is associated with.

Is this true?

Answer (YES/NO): NO